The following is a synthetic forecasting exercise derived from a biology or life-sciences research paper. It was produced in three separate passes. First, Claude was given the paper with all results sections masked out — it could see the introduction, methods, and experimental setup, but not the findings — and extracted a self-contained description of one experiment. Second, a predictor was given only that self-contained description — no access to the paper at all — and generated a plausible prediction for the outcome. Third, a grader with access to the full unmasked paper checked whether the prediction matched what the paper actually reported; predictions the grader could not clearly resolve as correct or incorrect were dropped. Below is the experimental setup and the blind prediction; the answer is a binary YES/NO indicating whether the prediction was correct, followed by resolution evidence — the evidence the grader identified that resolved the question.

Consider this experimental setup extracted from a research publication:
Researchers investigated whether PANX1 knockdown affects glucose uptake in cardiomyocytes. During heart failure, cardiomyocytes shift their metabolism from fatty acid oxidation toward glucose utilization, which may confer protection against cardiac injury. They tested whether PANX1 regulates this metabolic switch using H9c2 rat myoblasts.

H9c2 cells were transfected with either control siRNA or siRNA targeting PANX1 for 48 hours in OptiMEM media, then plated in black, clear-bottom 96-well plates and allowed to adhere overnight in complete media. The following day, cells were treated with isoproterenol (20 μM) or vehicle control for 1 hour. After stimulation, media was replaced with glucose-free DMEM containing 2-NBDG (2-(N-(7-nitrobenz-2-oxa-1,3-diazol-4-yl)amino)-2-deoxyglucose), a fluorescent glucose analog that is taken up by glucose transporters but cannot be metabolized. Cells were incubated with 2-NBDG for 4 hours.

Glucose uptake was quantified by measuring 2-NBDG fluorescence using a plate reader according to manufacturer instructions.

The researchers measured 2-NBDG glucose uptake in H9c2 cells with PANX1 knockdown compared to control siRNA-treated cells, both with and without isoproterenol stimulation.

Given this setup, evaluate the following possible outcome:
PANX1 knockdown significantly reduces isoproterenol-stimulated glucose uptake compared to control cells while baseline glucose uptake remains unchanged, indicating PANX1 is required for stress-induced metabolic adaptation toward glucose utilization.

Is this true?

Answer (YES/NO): NO